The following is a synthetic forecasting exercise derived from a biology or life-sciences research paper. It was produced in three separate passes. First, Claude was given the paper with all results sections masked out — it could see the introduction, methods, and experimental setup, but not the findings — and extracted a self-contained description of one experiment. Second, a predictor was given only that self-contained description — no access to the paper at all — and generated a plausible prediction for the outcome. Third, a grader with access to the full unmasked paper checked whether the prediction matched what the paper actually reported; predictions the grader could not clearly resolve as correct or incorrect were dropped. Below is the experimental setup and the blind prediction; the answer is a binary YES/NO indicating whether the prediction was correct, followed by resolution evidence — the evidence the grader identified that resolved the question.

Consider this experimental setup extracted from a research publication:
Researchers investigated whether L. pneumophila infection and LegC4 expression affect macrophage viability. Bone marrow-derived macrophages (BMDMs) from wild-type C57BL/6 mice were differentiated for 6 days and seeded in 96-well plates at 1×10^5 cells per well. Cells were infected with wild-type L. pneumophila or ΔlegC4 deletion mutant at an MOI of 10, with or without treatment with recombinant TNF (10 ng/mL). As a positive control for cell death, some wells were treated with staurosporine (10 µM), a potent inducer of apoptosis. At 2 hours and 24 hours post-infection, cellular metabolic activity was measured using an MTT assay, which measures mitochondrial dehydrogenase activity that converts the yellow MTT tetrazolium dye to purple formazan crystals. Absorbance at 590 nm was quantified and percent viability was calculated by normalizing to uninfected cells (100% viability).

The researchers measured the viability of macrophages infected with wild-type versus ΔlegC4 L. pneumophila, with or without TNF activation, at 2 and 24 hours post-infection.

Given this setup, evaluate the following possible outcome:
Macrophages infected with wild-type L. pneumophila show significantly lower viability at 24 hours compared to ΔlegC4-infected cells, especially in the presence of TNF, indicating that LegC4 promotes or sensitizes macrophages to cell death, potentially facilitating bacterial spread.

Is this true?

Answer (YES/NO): NO